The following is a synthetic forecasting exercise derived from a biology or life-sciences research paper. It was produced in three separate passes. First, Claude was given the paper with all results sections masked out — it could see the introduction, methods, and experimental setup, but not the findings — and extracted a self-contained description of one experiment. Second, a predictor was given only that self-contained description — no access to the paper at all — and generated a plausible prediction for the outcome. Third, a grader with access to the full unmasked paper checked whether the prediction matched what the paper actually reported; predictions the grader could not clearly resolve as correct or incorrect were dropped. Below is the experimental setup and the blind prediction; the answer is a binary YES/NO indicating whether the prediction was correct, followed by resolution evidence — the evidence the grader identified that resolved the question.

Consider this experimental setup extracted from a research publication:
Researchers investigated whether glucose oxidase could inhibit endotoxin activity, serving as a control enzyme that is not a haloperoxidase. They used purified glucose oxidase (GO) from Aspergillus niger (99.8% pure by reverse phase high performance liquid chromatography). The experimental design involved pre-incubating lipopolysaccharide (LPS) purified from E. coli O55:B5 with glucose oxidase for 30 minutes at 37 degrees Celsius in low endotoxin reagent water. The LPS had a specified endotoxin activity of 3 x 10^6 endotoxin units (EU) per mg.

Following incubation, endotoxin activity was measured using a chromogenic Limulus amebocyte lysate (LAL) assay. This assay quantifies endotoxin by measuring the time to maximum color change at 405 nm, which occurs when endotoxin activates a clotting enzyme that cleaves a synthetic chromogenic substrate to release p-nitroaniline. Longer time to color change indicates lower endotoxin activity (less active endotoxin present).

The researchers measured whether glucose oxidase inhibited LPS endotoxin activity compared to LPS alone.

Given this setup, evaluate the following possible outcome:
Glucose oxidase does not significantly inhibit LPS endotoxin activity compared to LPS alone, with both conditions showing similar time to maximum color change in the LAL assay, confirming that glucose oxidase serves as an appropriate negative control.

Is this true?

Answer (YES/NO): YES